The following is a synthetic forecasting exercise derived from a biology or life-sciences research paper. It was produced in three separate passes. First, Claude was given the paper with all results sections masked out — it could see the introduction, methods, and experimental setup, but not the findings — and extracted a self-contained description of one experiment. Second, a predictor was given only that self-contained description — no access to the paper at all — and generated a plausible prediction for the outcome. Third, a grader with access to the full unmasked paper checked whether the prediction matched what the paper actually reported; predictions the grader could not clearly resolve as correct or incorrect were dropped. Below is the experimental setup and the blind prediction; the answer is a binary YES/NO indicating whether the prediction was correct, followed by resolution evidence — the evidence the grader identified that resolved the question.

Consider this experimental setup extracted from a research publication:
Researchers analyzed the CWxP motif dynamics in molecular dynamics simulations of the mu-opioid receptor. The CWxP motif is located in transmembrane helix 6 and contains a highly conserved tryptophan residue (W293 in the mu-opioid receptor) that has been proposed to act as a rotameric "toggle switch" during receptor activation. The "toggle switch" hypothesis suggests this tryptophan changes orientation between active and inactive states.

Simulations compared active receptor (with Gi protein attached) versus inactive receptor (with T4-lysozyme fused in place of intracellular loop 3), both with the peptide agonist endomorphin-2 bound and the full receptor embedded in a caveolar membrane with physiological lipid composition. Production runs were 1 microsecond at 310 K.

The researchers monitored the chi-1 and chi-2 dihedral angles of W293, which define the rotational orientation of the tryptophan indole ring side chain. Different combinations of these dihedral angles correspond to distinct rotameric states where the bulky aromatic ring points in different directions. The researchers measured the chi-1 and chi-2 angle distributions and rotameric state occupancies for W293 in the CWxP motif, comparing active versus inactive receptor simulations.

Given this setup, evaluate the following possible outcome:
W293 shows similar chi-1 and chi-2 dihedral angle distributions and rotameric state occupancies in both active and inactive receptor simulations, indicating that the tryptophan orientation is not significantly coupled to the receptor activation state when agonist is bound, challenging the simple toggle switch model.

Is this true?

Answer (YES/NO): YES